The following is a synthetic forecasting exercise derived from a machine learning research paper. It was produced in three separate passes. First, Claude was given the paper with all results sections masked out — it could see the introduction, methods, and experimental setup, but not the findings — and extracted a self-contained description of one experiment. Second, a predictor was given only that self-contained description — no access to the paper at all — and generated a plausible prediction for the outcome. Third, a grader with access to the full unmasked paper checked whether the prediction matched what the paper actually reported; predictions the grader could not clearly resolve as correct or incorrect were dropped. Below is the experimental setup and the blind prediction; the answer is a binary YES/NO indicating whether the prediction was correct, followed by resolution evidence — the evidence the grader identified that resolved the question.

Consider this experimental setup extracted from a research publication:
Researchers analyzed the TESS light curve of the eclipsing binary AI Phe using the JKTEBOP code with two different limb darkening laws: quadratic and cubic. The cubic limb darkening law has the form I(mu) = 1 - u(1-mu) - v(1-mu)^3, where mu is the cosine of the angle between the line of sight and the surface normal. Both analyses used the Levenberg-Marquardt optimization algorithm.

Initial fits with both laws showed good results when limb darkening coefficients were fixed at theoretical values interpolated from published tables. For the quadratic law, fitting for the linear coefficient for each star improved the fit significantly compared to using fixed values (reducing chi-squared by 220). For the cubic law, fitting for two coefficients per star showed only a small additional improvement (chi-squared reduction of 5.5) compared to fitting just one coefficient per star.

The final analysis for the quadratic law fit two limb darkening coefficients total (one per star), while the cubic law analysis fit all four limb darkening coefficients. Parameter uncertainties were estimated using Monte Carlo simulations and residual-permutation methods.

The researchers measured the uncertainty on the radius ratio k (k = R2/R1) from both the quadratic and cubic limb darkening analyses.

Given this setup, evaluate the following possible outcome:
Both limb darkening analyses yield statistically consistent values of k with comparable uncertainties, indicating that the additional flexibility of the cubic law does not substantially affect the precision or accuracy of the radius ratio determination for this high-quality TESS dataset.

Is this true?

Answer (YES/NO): NO